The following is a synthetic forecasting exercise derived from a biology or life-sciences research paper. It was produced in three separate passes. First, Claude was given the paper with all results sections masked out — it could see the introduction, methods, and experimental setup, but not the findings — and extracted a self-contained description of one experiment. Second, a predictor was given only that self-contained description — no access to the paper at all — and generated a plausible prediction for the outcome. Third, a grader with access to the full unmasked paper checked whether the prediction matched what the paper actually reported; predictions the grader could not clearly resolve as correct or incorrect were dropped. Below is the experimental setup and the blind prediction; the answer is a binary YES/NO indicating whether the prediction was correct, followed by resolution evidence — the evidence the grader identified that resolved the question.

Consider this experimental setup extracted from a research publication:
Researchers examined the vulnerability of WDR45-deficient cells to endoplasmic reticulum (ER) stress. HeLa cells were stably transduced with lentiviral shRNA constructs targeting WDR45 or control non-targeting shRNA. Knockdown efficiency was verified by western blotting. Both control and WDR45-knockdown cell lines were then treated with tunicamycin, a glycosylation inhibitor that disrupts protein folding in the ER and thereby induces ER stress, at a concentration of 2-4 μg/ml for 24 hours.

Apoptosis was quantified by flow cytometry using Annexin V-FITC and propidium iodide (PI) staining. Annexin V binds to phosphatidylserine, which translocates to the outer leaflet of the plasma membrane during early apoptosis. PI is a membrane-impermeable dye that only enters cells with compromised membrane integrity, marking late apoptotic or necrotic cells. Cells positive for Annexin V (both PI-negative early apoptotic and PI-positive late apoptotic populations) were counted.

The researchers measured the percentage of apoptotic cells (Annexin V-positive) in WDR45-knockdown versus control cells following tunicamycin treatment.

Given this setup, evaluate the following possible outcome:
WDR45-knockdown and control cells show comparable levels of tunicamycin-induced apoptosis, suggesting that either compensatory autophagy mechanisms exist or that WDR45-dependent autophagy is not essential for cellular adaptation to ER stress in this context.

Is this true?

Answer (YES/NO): NO